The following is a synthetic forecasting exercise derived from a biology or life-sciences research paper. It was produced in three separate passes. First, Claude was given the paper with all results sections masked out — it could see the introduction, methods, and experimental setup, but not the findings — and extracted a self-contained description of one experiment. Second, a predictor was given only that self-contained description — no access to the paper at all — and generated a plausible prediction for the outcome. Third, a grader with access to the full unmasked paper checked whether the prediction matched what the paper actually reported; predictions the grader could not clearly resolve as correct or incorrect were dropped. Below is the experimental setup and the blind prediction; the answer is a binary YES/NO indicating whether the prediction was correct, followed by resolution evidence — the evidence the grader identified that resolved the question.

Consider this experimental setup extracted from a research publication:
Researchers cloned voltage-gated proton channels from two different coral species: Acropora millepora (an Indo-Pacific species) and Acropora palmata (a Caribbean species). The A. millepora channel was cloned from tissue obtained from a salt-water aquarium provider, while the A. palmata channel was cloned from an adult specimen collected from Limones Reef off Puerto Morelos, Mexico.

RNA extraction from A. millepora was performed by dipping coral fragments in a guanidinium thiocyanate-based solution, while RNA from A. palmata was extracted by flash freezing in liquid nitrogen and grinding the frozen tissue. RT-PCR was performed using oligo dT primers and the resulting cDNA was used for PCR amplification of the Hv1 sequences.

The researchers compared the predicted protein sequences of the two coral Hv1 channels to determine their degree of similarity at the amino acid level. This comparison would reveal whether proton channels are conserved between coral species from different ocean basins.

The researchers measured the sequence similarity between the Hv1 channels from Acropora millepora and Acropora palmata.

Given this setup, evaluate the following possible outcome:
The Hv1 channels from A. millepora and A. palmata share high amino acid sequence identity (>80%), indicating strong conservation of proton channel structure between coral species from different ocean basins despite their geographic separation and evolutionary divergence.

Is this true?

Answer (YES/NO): YES